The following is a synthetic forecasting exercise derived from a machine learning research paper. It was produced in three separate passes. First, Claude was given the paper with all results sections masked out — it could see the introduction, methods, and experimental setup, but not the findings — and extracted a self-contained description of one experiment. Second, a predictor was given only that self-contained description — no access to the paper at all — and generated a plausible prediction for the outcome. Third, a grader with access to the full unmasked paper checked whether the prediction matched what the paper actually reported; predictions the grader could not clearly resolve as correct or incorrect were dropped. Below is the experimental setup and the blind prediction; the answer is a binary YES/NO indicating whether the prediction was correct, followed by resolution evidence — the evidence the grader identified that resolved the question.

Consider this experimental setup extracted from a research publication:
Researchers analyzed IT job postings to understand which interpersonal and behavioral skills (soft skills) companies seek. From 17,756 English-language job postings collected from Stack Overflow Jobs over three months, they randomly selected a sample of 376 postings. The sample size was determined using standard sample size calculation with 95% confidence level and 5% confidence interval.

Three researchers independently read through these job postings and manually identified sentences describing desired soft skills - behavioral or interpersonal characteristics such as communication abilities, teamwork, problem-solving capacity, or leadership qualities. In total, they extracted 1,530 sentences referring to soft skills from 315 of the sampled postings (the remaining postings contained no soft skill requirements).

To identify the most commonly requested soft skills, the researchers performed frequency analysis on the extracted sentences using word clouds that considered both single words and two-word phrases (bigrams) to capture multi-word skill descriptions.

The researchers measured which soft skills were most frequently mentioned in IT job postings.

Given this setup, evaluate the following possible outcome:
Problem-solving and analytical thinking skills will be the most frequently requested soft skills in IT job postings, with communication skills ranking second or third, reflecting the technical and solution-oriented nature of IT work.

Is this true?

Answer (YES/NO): NO